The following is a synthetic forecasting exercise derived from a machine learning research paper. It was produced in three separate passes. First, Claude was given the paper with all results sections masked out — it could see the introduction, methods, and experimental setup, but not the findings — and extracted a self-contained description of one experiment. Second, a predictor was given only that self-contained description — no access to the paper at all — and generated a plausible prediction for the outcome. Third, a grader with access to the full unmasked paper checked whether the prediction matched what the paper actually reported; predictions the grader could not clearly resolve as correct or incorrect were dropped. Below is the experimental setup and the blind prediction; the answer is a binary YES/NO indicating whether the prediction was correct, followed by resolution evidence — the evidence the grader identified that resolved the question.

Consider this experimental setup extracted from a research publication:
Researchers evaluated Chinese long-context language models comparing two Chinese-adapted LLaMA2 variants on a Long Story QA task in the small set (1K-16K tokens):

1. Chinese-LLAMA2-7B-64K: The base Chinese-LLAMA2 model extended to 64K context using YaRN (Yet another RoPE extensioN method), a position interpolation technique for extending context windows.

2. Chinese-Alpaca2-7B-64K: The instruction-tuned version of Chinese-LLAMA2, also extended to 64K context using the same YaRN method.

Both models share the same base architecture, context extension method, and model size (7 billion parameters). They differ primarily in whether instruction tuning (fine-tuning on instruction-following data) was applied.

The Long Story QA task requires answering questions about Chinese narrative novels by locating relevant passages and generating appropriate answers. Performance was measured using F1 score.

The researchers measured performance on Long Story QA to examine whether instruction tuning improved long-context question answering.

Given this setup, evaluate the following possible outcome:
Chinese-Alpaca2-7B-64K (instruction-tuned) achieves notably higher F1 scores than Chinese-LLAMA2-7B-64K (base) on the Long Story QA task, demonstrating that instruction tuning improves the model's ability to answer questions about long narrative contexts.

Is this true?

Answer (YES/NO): YES